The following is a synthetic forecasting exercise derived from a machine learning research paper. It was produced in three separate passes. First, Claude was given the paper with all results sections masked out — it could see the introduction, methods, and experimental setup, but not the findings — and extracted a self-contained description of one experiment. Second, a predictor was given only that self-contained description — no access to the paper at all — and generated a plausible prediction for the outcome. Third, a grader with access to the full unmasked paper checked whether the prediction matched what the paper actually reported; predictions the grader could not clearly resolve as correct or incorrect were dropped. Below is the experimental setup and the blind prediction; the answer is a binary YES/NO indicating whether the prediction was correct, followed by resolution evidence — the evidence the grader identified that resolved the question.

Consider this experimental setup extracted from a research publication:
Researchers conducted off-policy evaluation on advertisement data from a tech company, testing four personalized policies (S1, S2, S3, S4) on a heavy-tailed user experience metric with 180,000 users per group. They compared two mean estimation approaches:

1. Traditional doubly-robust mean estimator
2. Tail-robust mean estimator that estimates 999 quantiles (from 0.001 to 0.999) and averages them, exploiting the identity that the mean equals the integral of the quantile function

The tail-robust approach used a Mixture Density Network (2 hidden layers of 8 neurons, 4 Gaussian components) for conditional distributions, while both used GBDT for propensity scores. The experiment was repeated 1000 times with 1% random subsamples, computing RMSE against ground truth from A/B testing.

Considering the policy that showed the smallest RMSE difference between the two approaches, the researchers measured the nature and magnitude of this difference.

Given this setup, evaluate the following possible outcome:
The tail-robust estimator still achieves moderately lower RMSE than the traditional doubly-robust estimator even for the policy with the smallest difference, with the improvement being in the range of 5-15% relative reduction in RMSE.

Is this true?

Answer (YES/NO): NO